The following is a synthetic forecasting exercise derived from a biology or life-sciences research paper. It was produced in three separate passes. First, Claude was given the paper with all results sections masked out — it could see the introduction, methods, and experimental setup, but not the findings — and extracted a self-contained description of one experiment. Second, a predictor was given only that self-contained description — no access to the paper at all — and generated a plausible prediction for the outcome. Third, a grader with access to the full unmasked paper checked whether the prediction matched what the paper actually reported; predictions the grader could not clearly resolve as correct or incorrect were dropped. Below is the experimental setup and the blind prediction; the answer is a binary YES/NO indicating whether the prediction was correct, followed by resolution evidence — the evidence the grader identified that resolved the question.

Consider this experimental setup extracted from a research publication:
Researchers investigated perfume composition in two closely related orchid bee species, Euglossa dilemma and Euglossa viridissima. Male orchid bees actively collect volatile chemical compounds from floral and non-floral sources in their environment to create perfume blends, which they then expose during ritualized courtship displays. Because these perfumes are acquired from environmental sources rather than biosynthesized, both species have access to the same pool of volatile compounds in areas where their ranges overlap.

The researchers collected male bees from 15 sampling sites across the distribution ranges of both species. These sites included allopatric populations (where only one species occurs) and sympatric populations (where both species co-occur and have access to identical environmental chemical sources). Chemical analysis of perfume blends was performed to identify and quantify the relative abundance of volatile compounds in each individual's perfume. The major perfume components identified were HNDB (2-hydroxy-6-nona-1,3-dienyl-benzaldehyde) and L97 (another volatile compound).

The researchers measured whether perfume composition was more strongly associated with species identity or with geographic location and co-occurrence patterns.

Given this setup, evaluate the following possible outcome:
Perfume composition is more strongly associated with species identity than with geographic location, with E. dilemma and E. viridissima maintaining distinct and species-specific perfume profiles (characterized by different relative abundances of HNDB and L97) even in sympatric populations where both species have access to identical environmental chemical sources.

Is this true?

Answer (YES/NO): YES